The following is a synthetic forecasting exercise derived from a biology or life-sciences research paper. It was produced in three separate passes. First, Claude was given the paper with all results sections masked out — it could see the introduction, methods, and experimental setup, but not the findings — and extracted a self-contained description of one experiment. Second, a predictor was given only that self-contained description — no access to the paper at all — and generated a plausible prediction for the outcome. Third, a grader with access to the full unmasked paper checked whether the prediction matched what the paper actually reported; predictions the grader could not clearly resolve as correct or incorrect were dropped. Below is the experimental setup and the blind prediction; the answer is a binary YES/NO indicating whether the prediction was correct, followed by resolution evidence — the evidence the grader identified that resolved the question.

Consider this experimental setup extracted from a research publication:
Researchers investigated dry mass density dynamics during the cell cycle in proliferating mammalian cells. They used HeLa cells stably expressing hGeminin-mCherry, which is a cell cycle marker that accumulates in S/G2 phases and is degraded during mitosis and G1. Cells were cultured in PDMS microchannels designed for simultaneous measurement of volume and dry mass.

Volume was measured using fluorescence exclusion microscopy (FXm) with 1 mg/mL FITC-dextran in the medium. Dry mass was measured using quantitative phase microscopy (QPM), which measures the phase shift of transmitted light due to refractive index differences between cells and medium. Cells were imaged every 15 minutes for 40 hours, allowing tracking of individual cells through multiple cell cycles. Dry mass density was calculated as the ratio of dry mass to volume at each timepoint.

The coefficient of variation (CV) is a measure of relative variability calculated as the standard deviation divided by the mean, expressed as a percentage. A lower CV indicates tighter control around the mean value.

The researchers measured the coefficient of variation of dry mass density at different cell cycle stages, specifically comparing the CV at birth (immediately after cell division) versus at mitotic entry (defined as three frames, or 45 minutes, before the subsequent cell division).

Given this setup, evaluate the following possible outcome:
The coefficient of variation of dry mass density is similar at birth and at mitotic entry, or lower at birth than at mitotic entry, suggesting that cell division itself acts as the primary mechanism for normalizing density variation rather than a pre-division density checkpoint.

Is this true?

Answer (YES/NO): NO